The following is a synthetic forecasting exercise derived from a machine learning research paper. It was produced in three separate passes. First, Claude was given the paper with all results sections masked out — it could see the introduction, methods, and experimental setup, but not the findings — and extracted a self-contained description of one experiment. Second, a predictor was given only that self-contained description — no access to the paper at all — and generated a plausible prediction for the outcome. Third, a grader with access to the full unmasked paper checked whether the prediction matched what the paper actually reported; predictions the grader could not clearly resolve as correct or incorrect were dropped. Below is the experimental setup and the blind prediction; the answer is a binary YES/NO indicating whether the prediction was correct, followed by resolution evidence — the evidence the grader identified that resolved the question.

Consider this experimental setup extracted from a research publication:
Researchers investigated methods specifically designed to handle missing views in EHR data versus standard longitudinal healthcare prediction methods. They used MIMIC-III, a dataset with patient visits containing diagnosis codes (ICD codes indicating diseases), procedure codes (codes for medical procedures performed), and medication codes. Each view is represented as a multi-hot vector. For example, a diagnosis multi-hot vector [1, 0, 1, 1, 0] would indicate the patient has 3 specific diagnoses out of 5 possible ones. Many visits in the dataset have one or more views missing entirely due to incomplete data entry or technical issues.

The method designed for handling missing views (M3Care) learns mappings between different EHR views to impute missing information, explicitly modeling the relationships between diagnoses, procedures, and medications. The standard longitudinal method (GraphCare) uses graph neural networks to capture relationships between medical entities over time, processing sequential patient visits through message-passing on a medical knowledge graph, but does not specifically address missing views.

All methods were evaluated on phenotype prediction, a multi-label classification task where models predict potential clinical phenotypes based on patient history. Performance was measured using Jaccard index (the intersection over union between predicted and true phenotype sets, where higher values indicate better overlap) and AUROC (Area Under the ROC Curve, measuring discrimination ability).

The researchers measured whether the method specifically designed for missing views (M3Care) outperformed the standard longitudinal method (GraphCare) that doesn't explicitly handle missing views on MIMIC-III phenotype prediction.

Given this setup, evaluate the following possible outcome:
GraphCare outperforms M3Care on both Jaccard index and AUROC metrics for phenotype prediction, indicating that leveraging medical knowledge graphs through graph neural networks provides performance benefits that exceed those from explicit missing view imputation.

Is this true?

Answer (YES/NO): NO